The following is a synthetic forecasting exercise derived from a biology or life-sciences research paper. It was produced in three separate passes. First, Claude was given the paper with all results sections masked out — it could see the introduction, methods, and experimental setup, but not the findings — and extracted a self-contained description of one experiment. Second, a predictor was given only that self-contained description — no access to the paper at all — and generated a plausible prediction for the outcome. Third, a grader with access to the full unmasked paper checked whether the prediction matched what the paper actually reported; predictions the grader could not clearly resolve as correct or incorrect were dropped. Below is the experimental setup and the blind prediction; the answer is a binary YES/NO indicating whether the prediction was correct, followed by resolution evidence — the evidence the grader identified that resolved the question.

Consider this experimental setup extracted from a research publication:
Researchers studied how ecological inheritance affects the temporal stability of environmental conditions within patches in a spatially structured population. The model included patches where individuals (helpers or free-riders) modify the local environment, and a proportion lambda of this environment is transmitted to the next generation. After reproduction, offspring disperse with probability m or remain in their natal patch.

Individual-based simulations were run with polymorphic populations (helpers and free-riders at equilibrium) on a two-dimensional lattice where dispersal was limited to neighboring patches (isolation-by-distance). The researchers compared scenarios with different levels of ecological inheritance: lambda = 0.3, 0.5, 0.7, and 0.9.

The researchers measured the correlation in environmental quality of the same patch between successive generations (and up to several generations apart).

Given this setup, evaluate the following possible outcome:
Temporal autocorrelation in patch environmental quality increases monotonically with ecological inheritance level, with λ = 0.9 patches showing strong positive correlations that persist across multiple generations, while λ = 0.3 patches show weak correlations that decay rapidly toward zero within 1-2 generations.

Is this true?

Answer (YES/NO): NO